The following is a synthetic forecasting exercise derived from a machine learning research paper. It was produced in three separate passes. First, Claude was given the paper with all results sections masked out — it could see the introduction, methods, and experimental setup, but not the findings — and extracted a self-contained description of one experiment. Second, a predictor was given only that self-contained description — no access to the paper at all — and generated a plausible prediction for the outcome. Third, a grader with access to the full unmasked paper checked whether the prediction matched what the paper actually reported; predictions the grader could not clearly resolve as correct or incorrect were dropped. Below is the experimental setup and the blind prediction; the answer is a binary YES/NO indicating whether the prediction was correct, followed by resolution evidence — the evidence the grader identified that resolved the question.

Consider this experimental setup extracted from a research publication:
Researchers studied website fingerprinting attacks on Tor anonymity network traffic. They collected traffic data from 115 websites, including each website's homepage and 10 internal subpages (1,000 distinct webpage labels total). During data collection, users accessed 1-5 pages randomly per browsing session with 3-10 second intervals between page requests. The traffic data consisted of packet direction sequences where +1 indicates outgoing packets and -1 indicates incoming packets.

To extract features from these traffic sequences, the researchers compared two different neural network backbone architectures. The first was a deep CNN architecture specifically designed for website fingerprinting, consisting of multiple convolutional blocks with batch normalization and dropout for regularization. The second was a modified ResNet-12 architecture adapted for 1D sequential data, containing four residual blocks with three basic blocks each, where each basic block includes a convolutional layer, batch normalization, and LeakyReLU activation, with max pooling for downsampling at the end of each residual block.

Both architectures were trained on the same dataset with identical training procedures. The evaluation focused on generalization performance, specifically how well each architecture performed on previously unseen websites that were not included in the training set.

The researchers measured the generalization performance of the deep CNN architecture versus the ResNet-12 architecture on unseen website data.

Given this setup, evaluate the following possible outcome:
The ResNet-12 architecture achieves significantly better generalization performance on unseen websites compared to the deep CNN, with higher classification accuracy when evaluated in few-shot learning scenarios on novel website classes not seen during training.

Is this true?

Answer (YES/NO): NO